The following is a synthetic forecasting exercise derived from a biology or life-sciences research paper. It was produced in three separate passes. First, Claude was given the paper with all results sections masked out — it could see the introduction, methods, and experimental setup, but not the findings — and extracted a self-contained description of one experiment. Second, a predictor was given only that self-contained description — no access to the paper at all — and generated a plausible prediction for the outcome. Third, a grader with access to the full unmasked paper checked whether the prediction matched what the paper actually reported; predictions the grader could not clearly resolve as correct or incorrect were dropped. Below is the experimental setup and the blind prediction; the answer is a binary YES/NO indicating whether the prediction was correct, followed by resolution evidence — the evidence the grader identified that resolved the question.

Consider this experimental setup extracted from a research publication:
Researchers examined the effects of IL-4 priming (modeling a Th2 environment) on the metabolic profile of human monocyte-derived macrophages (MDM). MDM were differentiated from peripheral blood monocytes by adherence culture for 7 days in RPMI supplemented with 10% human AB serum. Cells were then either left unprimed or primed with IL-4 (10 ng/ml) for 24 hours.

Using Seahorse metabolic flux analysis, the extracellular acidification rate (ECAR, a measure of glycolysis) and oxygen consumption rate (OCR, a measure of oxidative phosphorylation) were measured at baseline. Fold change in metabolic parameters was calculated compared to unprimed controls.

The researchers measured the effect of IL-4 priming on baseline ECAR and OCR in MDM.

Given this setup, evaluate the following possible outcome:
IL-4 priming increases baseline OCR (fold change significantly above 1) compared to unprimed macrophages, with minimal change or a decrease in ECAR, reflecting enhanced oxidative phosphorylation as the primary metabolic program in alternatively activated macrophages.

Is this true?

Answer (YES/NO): NO